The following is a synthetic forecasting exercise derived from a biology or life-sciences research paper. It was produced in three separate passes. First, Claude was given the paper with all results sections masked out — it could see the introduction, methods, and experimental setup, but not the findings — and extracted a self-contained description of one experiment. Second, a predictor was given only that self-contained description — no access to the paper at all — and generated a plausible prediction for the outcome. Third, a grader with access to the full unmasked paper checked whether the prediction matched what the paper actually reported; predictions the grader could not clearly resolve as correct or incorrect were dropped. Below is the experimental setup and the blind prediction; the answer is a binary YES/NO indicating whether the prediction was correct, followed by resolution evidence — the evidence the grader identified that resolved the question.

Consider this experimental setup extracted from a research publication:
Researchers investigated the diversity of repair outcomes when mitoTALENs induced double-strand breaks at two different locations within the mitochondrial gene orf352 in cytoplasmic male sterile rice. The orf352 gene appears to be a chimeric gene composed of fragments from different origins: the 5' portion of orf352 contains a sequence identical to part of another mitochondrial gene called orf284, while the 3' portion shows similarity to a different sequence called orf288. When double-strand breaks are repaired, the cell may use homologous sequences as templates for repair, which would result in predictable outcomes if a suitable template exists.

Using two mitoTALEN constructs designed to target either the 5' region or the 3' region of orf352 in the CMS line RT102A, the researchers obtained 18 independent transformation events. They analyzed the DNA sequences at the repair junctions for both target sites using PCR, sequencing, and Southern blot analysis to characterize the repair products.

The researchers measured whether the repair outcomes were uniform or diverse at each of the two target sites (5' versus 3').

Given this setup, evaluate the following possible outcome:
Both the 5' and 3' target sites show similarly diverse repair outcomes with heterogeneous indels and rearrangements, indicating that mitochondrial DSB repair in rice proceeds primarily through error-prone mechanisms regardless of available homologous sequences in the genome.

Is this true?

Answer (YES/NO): NO